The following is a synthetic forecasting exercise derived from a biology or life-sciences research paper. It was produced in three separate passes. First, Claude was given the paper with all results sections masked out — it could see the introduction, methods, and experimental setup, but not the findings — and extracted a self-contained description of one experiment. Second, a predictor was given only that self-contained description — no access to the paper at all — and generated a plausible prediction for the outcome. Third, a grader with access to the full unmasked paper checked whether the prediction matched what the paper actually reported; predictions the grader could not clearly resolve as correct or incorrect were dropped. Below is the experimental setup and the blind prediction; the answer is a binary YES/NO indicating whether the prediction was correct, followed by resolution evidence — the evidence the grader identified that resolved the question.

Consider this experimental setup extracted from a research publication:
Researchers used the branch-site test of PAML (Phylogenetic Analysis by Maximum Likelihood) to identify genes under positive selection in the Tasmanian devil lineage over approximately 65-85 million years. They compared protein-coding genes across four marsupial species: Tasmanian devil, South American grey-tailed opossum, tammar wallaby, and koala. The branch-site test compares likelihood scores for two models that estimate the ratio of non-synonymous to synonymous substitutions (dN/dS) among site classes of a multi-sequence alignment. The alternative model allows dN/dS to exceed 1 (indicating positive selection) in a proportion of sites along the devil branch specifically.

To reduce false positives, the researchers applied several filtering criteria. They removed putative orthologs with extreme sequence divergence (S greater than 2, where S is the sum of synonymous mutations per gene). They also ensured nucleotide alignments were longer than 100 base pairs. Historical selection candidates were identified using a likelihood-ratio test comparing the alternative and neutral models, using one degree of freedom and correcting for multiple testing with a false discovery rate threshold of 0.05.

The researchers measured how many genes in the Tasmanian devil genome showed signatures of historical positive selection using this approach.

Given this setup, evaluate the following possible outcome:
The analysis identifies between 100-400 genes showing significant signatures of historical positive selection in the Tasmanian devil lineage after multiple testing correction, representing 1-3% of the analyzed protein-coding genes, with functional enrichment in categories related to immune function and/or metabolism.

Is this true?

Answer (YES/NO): NO